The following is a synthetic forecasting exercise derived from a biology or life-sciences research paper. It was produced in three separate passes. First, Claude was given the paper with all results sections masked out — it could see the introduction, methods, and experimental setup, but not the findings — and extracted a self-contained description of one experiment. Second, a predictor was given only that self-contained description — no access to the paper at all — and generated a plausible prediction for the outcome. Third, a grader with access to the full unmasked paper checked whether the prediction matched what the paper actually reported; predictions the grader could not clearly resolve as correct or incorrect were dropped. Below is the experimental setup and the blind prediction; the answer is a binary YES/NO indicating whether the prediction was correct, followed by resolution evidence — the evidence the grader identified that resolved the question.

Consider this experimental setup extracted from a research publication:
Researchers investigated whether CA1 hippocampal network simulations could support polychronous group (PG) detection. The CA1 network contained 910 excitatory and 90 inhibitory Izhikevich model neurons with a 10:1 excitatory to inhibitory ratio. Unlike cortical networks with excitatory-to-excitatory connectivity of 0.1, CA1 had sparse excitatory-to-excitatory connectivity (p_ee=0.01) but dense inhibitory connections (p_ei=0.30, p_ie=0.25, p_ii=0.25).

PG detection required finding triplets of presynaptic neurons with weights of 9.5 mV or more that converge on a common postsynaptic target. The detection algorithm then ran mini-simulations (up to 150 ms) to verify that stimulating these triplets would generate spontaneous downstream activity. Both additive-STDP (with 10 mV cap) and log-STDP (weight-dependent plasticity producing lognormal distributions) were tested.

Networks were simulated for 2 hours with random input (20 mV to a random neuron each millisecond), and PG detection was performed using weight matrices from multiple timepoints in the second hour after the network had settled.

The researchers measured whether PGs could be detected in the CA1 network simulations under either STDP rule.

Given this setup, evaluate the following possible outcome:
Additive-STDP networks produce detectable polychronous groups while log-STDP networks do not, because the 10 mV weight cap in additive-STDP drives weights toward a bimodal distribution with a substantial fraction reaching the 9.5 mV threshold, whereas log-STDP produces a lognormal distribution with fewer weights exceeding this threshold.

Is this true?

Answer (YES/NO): YES